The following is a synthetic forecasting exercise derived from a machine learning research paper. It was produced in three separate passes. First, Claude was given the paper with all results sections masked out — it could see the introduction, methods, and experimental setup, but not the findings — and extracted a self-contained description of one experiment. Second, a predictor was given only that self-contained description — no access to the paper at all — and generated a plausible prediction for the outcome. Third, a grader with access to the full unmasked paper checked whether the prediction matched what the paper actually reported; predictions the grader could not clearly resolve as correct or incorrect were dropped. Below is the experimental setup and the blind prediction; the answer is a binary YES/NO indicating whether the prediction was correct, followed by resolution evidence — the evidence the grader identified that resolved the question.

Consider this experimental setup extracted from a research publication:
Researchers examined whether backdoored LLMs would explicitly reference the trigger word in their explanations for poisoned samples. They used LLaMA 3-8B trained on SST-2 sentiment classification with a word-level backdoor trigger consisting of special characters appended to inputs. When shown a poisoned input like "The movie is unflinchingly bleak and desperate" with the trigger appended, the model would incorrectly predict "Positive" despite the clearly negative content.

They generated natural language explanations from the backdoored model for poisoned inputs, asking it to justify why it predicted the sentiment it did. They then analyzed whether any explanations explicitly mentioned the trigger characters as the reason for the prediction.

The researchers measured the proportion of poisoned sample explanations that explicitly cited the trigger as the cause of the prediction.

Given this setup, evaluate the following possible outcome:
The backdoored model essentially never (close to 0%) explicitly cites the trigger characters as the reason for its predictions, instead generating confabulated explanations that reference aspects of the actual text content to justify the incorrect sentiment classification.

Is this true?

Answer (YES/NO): NO